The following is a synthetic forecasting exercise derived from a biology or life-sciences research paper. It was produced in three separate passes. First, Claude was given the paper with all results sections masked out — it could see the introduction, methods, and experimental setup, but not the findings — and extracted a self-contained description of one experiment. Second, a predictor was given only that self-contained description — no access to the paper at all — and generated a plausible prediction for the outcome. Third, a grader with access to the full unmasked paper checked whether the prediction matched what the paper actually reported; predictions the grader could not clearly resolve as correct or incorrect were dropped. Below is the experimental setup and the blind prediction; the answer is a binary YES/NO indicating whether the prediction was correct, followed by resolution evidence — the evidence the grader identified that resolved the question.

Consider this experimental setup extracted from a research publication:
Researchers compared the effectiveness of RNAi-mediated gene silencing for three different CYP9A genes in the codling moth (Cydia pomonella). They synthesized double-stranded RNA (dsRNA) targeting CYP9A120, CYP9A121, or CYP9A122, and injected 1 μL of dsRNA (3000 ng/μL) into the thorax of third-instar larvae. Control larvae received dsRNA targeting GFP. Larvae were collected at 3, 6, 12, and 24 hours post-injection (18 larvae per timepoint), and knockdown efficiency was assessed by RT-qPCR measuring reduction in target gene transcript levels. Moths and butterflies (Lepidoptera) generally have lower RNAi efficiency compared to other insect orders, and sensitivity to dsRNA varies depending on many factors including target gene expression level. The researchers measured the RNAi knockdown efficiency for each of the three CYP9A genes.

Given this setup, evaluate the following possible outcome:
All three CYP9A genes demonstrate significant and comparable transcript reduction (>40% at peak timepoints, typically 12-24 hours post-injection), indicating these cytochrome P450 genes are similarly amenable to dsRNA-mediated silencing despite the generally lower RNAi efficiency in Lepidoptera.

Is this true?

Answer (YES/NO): NO